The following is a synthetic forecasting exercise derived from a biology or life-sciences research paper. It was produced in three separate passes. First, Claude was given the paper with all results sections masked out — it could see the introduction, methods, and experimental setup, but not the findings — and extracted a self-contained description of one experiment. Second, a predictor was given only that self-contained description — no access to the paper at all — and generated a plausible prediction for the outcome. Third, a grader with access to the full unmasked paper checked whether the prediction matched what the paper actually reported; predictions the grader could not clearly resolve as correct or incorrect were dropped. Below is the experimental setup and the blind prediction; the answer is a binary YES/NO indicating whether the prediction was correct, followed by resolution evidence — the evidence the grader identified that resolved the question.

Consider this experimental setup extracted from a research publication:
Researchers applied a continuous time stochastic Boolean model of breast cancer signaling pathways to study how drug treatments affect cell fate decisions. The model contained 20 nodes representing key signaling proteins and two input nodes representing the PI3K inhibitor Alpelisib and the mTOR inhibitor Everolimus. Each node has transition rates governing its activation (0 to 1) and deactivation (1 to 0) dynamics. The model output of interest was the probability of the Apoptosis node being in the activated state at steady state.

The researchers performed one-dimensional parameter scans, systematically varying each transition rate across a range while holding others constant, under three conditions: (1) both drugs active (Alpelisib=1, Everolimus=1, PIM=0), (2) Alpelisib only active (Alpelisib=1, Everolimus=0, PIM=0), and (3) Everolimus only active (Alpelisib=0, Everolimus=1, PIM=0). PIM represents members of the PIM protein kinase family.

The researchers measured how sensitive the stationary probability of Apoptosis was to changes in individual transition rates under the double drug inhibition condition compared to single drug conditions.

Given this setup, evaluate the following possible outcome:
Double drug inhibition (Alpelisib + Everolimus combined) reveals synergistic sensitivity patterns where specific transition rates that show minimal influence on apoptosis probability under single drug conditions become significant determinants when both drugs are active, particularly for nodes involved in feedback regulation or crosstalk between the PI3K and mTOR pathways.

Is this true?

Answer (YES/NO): NO